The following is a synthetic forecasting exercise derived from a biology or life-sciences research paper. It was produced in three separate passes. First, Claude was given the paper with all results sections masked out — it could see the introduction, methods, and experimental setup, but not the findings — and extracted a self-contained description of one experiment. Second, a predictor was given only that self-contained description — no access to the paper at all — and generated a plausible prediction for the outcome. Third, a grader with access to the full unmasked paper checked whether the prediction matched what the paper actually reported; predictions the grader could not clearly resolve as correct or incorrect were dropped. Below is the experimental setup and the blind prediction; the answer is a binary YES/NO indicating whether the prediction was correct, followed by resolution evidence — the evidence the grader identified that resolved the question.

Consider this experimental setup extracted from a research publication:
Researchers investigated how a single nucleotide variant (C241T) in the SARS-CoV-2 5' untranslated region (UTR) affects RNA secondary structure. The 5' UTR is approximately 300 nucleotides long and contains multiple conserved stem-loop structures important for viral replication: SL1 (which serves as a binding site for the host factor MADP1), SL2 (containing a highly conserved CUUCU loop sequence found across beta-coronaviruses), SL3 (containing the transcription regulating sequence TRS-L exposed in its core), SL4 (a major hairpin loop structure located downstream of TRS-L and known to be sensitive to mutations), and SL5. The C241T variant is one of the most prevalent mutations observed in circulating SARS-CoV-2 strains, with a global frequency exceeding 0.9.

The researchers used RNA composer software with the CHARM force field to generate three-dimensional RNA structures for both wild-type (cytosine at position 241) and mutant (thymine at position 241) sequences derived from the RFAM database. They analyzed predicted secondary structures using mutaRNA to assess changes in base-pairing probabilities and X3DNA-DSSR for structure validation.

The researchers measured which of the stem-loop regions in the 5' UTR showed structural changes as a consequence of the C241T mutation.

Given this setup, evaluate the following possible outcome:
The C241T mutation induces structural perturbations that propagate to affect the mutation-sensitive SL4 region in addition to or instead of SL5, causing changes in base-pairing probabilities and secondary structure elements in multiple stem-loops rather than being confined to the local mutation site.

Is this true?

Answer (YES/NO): YES